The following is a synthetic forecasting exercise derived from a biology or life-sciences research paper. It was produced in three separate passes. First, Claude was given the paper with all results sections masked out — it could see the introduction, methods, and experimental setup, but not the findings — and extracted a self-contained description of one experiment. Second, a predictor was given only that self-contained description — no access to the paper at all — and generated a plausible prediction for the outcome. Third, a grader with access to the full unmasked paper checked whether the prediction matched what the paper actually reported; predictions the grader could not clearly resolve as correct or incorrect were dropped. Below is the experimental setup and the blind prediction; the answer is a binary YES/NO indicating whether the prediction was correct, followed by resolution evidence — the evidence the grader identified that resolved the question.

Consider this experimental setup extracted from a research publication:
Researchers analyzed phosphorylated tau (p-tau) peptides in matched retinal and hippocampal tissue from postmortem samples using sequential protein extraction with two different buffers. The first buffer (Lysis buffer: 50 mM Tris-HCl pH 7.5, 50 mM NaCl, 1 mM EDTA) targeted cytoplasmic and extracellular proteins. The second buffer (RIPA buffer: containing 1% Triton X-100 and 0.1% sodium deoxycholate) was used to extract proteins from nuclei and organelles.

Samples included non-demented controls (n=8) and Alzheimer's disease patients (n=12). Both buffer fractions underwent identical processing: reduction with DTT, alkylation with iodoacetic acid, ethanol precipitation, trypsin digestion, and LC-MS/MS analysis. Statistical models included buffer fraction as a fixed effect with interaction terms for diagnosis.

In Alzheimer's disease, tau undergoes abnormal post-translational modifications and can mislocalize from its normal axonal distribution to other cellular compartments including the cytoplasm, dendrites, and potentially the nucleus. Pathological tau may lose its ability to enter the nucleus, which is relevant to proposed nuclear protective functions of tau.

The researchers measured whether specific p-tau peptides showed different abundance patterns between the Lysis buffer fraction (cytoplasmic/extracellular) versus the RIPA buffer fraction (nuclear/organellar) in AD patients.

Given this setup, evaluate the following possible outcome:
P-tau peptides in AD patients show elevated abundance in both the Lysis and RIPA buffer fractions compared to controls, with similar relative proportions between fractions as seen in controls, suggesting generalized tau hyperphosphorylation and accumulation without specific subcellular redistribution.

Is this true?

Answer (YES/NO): NO